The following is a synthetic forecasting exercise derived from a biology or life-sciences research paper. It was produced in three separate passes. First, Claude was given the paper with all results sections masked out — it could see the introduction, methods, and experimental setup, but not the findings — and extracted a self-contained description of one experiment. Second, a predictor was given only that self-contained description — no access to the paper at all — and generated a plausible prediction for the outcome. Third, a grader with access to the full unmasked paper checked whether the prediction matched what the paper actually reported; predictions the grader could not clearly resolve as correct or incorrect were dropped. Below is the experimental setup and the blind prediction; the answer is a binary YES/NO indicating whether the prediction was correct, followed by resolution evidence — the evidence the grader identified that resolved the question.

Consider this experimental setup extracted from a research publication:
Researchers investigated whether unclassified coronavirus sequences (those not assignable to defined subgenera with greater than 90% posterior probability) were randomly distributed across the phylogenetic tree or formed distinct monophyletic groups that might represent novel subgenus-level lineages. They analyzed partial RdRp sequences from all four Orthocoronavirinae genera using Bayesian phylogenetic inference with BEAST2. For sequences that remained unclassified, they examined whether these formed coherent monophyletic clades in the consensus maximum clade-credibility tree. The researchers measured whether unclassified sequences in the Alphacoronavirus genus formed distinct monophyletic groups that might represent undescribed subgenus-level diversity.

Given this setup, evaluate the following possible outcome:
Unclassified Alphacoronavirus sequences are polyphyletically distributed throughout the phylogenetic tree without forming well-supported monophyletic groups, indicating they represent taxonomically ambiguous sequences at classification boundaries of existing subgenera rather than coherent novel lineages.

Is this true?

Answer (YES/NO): NO